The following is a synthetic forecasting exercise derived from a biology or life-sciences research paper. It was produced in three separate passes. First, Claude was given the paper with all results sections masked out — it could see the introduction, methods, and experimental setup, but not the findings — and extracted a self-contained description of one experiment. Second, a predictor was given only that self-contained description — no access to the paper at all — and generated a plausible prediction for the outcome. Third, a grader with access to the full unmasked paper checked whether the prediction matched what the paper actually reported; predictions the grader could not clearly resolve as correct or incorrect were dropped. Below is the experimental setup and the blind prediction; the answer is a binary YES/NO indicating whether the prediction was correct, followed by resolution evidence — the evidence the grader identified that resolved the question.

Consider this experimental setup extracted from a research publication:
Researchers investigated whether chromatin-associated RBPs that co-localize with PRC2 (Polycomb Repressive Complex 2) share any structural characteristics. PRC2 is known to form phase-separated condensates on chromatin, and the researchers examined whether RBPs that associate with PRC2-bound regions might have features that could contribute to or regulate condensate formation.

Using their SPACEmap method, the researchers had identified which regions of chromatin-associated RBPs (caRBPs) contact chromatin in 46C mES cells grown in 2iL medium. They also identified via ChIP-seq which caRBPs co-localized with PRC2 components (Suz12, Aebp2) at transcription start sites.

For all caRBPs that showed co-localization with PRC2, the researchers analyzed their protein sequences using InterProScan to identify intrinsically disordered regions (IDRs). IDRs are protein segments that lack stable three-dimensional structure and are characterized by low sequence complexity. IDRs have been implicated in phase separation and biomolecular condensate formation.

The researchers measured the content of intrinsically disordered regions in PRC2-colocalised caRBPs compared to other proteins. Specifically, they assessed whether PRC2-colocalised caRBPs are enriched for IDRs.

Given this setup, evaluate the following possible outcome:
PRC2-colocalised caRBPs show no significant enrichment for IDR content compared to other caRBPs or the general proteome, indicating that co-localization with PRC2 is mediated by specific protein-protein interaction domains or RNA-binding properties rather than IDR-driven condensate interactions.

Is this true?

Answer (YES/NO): NO